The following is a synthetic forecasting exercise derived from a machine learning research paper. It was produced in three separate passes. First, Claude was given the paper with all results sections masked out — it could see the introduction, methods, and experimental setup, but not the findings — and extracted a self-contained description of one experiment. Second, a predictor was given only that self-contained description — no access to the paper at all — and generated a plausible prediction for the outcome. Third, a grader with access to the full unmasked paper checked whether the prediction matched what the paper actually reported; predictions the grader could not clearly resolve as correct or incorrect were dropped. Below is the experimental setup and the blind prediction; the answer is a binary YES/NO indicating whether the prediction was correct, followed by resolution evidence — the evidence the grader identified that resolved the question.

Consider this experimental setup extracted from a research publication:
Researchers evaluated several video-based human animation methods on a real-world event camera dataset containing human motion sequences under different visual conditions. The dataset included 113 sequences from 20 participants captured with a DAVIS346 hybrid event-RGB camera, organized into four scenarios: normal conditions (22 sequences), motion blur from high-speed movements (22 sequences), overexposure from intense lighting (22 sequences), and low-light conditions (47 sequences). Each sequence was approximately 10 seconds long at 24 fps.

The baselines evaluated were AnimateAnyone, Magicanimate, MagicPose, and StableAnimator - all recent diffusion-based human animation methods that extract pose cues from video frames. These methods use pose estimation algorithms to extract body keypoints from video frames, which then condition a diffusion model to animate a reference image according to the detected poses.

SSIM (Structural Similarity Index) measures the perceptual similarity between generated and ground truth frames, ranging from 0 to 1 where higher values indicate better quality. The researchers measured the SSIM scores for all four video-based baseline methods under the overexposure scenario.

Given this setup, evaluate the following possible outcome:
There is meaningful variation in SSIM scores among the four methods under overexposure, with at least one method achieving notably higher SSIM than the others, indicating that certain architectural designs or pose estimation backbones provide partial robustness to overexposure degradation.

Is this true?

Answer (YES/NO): YES